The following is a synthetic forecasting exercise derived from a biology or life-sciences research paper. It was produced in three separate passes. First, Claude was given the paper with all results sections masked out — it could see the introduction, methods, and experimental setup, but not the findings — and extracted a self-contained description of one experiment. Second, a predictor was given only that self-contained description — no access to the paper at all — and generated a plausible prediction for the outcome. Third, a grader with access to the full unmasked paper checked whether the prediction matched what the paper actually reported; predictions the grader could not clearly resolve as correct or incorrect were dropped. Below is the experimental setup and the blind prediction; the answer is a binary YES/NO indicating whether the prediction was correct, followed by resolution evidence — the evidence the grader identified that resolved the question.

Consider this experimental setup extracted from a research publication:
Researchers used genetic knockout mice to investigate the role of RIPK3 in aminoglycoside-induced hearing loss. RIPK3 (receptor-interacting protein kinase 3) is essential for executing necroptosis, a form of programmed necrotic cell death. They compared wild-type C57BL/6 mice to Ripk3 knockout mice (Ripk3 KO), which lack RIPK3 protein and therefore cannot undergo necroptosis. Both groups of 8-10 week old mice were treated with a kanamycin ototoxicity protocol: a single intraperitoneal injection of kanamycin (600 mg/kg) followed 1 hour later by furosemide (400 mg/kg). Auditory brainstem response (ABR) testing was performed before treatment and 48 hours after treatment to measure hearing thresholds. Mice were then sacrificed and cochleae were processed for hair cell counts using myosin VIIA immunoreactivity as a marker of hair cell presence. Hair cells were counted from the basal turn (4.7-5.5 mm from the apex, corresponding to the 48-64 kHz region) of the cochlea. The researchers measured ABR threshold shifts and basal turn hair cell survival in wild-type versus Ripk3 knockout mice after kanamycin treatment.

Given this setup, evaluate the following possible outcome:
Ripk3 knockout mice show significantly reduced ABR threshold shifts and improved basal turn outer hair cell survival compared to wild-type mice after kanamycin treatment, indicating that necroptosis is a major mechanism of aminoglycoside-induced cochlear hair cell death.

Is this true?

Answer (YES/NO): YES